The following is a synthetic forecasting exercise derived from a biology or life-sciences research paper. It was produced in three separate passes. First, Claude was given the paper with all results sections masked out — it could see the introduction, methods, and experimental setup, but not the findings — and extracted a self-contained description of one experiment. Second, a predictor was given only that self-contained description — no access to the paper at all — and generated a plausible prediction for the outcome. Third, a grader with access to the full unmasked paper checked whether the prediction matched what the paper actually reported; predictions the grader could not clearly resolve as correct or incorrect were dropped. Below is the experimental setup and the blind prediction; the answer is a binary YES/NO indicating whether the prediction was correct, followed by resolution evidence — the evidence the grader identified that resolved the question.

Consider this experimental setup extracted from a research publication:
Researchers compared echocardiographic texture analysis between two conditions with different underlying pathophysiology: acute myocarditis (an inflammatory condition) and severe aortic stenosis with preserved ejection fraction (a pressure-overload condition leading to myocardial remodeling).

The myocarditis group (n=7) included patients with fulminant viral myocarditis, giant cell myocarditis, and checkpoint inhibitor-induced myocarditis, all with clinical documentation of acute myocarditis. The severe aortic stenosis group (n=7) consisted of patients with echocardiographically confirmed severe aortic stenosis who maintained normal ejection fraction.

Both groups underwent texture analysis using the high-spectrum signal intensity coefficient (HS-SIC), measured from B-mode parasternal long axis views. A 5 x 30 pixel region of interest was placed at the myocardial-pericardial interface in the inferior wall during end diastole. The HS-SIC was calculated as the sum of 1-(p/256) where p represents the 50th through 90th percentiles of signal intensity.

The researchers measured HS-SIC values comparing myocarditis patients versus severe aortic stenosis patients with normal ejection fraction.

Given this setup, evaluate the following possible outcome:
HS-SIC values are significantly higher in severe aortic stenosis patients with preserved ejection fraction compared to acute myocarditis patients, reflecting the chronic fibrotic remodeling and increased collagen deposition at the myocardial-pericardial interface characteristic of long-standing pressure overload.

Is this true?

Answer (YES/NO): YES